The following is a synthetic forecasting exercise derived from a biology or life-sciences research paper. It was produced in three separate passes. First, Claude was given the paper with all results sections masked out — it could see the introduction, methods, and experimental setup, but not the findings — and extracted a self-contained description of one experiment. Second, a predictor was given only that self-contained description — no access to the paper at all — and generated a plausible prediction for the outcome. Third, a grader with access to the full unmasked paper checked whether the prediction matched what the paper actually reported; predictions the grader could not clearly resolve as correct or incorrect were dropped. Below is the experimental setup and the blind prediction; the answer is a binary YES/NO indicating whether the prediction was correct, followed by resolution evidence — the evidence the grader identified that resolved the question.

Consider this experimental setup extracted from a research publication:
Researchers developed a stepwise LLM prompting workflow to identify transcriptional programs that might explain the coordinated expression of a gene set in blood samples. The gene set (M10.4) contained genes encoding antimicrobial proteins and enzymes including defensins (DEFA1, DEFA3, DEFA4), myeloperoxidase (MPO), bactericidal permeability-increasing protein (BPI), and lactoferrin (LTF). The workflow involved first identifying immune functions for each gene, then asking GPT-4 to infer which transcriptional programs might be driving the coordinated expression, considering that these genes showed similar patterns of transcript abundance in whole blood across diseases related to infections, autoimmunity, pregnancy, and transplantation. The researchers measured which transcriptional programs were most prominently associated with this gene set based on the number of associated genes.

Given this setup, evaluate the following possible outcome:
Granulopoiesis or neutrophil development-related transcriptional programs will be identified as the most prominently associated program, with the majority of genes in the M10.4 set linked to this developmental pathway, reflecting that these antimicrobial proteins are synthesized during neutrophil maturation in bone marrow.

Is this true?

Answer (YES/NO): NO